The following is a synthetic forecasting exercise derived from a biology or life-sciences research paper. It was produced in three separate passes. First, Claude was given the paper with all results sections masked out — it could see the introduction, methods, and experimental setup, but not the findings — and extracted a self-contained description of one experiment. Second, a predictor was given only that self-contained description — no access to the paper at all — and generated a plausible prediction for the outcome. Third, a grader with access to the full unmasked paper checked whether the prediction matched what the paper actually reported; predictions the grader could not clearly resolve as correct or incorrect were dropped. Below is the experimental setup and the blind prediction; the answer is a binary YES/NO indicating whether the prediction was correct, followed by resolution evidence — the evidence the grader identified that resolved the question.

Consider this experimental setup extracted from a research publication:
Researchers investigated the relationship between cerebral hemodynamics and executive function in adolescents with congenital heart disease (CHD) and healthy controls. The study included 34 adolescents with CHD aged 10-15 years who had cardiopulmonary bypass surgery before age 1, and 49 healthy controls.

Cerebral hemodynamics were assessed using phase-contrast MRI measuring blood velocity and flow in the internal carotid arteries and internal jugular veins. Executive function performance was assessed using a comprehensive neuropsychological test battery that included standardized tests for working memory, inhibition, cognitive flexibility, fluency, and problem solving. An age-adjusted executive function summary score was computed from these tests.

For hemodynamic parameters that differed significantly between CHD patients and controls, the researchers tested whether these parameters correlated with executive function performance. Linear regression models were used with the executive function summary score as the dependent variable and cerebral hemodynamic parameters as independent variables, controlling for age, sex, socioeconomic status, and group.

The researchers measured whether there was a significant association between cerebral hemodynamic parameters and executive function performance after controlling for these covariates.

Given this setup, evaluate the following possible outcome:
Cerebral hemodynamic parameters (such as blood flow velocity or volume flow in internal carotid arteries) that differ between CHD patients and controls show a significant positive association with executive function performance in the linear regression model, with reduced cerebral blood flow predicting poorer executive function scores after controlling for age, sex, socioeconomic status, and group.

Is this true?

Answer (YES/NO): NO